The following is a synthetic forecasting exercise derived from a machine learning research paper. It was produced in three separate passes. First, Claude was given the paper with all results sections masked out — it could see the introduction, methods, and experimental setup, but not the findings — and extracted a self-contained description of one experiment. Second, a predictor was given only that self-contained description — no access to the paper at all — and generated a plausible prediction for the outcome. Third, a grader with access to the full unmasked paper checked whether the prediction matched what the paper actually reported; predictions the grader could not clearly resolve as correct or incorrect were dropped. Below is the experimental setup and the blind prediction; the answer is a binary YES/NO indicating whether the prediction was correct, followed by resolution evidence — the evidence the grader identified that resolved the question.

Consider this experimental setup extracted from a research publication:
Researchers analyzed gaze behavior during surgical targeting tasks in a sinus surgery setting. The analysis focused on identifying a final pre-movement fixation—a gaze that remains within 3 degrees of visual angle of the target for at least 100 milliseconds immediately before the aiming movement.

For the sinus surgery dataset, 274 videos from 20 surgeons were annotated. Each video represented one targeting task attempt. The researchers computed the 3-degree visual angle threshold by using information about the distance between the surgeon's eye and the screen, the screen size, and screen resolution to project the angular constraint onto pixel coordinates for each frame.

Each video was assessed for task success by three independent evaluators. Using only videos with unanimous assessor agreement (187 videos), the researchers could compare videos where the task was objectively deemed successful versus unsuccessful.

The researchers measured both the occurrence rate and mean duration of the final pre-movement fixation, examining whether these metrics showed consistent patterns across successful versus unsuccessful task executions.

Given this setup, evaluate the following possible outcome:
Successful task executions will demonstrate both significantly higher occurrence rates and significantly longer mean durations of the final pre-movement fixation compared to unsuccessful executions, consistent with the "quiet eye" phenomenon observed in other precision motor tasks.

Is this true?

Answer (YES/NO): YES